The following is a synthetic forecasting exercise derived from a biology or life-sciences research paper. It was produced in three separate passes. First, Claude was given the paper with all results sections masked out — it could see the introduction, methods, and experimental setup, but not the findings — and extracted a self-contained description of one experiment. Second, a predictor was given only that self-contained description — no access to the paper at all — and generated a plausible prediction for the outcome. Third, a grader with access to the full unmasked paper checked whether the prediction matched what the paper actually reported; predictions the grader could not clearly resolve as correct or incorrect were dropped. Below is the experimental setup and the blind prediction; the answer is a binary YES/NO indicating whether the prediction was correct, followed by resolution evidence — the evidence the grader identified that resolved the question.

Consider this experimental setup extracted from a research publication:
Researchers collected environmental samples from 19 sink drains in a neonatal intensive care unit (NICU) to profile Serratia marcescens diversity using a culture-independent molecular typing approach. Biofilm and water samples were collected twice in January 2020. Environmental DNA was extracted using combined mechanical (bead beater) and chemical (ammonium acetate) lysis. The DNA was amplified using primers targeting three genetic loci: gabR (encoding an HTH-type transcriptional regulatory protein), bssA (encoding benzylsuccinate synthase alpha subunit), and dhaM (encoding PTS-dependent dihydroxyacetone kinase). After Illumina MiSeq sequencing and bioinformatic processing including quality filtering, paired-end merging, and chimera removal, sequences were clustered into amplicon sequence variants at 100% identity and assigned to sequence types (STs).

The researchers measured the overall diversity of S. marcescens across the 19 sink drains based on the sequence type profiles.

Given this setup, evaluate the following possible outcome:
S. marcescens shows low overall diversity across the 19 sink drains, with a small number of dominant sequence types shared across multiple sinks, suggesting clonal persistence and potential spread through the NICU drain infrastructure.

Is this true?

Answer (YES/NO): NO